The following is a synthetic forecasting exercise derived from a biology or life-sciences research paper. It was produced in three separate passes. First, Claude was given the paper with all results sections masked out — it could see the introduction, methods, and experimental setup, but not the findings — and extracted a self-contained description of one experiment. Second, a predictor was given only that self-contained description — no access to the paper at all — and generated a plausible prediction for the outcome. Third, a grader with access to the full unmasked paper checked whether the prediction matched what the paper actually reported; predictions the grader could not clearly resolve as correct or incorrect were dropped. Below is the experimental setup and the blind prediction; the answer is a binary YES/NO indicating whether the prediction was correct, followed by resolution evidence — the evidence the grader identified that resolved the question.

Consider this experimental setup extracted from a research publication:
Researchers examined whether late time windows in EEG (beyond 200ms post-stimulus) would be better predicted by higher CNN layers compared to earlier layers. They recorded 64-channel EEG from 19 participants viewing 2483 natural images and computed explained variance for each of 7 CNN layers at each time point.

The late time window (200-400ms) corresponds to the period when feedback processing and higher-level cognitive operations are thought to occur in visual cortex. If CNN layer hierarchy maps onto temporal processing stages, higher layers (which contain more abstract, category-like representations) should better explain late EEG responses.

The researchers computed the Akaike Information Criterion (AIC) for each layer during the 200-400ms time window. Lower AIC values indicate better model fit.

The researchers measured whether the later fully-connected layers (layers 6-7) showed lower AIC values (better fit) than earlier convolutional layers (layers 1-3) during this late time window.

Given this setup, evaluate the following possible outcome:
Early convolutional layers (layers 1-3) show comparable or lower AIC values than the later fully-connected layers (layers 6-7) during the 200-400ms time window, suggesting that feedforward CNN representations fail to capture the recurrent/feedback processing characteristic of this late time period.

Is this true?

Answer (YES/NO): NO